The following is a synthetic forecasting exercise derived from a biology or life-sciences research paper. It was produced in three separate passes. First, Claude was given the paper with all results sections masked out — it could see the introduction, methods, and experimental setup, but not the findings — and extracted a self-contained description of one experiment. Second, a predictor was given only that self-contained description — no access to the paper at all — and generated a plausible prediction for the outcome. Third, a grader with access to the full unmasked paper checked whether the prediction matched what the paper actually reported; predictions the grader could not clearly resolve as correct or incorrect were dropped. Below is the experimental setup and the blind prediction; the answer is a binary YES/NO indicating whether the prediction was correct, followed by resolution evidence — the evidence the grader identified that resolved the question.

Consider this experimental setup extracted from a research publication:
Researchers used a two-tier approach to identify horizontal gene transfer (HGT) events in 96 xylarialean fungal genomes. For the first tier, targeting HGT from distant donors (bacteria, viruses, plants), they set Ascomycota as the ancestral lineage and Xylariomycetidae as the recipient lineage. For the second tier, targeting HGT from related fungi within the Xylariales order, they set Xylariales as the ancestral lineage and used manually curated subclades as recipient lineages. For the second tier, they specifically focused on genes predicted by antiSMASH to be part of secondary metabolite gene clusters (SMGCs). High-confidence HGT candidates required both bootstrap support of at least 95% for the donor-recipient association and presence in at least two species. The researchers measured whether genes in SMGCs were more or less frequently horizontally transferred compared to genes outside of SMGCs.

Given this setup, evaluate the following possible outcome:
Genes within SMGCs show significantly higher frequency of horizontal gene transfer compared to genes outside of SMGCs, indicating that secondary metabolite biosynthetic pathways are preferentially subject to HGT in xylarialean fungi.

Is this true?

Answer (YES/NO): YES